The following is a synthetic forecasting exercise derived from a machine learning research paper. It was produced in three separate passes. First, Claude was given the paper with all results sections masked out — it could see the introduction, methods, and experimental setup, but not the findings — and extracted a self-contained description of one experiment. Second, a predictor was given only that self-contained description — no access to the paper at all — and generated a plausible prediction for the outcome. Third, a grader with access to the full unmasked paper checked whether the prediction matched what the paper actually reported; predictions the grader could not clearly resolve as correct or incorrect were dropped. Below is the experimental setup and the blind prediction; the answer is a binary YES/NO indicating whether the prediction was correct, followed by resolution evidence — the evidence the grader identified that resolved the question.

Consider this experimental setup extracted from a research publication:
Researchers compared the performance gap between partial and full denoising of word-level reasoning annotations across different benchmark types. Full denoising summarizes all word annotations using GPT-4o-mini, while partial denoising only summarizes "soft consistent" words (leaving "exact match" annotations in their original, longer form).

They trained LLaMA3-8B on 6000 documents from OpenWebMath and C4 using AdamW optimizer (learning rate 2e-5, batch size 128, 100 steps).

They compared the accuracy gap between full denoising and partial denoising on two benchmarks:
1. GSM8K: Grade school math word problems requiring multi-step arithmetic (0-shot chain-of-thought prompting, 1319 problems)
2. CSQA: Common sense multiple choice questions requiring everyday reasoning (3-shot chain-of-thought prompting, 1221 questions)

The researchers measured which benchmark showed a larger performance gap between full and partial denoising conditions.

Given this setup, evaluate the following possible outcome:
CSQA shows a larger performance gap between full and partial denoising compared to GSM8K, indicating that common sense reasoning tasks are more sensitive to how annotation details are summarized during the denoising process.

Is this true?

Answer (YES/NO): YES